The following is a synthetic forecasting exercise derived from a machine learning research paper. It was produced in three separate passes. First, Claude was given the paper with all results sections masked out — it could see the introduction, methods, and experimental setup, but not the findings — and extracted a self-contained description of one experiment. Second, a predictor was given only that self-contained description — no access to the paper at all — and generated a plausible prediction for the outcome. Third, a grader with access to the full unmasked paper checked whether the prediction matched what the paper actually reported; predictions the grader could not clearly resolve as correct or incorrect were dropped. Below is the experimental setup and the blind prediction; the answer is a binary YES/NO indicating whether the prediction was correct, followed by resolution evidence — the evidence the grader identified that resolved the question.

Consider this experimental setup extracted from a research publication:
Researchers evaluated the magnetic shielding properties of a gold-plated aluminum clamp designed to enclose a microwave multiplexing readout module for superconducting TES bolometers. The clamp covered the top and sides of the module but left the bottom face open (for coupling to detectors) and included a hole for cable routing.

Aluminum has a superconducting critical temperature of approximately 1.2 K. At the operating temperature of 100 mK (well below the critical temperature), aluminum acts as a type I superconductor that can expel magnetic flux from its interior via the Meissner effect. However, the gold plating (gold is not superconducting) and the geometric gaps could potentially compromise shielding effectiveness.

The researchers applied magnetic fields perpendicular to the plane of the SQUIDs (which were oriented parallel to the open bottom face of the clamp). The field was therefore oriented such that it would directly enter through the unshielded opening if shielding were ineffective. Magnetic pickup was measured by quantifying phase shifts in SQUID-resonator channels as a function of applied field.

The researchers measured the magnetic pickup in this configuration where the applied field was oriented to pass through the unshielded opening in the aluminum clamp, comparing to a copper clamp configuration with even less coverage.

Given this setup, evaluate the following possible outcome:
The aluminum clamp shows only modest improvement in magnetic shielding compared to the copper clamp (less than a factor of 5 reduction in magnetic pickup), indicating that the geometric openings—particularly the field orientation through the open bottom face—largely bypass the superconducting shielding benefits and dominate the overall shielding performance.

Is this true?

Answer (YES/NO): NO